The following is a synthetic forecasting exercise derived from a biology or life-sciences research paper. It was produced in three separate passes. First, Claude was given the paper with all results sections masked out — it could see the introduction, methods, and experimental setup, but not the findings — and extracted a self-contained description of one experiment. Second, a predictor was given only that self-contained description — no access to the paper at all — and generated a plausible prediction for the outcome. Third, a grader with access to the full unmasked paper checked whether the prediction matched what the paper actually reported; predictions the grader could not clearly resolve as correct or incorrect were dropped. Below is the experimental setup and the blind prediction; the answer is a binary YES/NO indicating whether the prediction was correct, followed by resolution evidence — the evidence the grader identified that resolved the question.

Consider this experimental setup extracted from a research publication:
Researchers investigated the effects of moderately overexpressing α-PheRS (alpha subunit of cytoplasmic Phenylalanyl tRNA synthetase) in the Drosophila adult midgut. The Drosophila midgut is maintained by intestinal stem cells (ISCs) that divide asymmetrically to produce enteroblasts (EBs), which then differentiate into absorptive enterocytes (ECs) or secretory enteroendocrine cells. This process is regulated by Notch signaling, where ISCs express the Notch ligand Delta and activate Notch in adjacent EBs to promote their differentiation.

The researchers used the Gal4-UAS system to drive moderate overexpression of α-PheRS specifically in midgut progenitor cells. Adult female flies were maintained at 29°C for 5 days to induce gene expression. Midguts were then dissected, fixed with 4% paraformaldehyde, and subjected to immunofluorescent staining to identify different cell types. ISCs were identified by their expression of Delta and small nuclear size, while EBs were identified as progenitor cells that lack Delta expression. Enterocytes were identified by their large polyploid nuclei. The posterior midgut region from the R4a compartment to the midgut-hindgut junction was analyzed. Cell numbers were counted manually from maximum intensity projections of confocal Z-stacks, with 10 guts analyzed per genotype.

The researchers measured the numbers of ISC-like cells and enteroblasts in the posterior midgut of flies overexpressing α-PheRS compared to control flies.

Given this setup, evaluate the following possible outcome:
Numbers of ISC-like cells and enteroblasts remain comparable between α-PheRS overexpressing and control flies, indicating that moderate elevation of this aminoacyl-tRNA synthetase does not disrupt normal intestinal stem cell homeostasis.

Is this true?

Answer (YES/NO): NO